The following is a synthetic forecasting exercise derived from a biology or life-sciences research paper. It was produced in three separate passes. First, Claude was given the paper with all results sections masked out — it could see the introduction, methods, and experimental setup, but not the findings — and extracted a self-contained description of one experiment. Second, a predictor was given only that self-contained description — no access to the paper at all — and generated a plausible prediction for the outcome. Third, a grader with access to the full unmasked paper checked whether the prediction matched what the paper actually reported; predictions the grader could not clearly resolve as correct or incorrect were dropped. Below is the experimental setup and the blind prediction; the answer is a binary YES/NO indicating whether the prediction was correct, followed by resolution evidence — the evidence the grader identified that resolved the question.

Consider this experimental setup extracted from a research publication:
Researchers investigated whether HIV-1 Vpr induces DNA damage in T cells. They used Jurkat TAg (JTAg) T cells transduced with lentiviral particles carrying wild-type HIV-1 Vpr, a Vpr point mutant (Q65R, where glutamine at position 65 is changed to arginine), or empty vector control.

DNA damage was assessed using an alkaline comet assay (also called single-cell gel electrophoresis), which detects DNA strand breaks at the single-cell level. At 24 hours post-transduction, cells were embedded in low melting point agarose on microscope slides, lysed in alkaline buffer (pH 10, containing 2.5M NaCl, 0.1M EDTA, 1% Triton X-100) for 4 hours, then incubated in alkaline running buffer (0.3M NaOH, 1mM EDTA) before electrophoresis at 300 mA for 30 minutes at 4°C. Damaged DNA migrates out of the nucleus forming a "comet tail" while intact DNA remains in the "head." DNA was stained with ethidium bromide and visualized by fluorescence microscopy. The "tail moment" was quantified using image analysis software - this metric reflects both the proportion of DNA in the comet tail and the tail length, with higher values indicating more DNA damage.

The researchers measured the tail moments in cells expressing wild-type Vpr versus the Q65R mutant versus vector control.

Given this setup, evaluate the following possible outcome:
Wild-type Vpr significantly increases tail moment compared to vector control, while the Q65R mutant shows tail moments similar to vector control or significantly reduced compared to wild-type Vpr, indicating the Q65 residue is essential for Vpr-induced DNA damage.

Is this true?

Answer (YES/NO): YES